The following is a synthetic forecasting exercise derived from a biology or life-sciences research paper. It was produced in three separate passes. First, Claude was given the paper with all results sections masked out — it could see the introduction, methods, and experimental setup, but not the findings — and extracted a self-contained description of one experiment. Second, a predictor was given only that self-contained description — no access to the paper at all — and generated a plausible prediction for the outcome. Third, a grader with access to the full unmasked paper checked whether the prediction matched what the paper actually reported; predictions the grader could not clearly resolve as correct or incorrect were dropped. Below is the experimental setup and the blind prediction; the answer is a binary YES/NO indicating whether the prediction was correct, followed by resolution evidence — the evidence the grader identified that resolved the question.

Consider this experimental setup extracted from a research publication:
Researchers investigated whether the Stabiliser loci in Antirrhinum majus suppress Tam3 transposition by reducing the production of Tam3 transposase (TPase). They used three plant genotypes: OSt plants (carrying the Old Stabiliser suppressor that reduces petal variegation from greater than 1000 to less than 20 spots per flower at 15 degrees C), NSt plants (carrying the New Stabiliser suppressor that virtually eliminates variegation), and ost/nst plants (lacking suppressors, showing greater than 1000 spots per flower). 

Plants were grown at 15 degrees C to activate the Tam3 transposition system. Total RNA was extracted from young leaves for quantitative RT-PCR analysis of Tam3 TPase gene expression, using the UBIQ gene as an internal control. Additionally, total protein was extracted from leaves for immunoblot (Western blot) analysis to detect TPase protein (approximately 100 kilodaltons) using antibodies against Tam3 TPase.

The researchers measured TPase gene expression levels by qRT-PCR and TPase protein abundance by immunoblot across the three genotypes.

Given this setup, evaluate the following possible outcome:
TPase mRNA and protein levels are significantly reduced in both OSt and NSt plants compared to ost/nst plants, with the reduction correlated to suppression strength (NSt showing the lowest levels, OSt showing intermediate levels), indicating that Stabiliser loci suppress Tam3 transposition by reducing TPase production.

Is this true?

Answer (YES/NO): NO